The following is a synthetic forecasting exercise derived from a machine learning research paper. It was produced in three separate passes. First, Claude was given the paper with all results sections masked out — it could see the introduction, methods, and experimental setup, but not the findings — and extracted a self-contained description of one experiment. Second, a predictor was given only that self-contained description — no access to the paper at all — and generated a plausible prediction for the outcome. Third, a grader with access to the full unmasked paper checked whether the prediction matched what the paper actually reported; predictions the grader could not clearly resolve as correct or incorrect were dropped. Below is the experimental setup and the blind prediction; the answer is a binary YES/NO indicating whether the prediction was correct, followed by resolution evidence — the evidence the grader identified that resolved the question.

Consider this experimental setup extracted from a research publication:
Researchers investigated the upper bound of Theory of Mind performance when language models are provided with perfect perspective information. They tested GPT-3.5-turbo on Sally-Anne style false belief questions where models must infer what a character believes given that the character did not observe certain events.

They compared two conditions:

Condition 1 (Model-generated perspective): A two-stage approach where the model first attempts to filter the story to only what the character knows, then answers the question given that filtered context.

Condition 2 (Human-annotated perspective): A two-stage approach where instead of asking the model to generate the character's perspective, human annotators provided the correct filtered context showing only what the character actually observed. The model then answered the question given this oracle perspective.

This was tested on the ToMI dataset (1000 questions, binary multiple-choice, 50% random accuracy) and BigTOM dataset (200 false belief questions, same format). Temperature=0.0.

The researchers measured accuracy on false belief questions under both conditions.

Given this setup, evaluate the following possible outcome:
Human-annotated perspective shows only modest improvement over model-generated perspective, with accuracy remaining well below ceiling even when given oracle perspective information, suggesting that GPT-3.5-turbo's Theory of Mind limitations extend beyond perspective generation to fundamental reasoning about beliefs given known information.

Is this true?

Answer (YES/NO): NO